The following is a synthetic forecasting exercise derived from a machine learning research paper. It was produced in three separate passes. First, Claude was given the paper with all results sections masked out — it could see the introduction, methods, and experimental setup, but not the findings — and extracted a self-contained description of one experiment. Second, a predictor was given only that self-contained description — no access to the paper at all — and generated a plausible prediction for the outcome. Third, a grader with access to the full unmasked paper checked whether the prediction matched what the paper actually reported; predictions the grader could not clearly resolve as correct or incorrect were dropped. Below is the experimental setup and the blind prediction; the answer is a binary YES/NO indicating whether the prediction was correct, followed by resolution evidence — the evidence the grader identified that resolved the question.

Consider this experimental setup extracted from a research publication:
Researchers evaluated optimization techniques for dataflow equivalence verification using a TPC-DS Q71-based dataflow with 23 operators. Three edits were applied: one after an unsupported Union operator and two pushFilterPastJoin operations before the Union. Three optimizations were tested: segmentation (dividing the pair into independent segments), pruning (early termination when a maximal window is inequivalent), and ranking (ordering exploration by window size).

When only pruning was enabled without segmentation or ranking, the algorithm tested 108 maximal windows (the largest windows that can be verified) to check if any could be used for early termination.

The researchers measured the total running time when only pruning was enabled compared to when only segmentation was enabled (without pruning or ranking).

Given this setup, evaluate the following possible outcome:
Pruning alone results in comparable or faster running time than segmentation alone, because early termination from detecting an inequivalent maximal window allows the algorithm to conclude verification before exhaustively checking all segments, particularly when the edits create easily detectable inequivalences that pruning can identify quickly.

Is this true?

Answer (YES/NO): NO